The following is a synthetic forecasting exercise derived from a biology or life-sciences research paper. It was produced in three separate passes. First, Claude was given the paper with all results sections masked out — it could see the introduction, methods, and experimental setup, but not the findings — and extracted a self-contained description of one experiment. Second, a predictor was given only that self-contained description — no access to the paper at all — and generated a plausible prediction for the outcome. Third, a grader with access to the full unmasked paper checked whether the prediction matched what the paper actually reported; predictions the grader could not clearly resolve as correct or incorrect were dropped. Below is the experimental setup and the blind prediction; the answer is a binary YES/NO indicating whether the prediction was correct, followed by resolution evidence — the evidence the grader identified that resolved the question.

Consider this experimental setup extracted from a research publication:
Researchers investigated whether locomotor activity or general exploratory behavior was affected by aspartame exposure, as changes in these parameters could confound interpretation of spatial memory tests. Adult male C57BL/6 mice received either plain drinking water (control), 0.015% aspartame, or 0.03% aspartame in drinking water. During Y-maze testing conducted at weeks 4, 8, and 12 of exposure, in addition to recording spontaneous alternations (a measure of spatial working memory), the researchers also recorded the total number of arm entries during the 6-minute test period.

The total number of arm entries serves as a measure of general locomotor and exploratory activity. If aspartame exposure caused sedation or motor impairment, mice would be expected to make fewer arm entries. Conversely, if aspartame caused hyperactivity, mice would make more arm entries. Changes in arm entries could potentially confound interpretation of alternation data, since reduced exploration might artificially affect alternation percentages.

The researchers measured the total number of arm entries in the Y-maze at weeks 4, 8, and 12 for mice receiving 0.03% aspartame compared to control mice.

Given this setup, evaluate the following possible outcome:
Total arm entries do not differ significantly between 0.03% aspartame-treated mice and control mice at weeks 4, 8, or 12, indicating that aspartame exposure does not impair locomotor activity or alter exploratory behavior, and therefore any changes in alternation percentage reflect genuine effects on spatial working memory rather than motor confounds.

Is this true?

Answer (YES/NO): YES